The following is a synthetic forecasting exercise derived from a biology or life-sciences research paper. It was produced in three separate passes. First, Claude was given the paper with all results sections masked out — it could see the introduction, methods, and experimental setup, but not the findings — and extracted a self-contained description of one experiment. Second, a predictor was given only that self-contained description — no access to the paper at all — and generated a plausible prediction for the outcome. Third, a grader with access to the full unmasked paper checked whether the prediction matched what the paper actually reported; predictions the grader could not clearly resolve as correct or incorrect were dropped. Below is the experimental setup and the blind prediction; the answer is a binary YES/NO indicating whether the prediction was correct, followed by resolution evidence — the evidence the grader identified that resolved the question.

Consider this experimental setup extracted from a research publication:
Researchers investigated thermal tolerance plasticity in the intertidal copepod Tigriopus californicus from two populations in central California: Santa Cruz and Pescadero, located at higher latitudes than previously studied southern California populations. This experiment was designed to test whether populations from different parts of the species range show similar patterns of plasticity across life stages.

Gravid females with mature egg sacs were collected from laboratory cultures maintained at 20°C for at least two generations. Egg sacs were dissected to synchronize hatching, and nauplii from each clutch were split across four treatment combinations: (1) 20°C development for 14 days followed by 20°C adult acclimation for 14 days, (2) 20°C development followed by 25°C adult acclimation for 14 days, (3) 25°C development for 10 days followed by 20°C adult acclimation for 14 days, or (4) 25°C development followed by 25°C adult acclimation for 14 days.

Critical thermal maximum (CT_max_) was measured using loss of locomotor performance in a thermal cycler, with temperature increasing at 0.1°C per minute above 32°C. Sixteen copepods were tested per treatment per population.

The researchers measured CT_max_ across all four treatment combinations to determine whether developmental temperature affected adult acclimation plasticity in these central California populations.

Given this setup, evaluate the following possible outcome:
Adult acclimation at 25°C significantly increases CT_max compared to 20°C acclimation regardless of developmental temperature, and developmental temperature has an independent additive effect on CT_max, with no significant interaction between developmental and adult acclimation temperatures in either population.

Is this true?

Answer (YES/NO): NO